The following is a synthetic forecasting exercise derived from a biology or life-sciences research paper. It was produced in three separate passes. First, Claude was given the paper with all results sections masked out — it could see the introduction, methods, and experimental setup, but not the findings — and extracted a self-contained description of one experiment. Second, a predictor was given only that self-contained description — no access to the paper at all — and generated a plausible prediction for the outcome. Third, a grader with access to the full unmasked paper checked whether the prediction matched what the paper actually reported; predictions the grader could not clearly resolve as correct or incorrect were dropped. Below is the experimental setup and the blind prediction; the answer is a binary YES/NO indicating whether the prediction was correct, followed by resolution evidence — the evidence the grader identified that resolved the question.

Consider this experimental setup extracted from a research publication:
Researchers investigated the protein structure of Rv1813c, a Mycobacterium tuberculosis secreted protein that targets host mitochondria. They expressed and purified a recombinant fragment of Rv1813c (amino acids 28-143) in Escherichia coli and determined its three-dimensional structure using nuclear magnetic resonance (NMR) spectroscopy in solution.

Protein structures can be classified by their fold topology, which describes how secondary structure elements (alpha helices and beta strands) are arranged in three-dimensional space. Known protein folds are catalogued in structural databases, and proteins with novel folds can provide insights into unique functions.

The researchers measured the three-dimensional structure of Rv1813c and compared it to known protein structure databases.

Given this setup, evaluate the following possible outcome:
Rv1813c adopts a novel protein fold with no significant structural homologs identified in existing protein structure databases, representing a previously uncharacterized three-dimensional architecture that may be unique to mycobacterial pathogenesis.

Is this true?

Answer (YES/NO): YES